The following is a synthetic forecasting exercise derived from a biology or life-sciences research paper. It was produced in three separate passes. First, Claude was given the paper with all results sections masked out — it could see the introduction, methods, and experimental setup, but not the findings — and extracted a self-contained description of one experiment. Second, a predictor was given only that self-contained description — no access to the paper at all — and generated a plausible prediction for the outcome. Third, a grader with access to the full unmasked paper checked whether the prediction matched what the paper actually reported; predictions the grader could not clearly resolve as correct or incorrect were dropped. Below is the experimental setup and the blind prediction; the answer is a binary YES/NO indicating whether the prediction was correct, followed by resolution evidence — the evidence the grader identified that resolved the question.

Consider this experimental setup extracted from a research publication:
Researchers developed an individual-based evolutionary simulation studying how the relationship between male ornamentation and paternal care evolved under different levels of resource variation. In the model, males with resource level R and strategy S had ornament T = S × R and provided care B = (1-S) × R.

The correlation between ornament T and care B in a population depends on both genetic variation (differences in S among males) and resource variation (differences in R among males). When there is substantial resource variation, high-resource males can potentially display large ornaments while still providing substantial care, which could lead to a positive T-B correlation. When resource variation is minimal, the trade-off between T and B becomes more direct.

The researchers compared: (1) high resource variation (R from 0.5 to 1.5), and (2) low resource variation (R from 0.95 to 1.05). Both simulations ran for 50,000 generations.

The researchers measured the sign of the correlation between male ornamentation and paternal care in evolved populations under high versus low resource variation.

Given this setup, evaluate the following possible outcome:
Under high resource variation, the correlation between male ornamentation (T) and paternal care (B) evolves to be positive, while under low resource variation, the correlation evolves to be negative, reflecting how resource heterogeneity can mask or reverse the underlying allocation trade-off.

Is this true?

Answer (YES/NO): YES